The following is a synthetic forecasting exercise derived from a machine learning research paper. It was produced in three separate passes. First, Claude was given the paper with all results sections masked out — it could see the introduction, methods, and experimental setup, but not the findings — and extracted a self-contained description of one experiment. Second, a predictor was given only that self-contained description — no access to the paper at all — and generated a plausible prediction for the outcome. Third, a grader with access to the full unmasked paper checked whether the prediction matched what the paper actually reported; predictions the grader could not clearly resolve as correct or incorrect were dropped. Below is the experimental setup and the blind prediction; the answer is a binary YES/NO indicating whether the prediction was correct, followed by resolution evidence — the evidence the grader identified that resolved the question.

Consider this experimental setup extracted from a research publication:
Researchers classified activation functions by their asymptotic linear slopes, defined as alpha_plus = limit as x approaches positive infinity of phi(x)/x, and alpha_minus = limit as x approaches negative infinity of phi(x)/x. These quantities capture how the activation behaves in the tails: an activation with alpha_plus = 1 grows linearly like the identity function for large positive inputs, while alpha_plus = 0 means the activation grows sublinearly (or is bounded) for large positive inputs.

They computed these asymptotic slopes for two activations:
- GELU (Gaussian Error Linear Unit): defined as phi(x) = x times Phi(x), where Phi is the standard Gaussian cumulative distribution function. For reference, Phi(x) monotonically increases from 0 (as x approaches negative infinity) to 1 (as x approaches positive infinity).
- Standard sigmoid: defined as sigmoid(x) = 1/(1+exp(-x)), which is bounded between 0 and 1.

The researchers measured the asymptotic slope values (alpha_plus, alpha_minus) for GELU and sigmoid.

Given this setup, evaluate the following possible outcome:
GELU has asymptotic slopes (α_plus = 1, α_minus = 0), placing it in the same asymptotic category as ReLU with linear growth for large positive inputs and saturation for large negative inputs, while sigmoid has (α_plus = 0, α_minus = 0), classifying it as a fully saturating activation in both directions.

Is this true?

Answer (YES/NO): YES